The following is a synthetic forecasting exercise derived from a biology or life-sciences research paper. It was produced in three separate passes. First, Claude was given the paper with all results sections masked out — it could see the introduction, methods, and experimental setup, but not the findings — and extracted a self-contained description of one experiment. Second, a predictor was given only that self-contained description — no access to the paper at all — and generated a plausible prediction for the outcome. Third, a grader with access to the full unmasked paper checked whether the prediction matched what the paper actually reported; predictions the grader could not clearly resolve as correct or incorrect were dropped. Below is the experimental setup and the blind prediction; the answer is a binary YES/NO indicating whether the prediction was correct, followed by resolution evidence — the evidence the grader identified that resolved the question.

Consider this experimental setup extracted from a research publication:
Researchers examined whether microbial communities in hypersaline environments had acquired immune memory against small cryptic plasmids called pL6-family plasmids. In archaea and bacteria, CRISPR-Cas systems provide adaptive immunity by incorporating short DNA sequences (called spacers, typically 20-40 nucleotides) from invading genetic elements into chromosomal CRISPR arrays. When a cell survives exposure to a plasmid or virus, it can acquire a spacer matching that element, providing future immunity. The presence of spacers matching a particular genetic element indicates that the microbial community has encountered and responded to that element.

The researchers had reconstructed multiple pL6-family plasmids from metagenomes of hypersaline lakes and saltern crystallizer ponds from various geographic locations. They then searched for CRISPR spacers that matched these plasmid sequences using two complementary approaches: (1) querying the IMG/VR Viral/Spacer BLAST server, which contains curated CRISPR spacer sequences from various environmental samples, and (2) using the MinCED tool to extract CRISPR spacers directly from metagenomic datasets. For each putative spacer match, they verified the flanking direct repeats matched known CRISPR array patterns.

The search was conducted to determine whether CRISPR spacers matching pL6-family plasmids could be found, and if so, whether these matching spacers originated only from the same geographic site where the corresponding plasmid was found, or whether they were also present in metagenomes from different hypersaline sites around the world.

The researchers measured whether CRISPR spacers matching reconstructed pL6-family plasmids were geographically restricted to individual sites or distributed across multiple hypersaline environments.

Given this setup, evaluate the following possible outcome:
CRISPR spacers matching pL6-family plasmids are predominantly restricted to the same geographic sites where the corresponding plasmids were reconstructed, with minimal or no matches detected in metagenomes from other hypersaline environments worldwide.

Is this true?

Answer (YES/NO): NO